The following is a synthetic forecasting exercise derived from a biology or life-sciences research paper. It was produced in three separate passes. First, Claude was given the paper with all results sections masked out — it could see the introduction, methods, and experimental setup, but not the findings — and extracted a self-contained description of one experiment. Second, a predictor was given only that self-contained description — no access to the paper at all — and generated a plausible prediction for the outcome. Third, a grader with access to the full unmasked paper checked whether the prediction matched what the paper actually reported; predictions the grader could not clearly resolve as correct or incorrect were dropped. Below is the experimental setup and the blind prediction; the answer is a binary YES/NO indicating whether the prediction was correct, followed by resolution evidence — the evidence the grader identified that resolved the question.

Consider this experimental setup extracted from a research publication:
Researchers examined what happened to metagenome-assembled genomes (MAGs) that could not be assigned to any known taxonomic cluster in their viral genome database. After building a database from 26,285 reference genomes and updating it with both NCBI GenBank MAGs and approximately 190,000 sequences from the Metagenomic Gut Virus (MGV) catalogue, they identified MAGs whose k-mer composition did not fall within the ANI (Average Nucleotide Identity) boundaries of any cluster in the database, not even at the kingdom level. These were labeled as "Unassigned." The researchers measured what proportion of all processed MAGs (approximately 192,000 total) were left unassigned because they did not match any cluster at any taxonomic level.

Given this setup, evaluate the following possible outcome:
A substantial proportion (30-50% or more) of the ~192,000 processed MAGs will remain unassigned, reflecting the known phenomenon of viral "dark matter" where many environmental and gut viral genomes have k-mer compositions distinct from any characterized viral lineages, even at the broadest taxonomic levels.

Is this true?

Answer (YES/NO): NO